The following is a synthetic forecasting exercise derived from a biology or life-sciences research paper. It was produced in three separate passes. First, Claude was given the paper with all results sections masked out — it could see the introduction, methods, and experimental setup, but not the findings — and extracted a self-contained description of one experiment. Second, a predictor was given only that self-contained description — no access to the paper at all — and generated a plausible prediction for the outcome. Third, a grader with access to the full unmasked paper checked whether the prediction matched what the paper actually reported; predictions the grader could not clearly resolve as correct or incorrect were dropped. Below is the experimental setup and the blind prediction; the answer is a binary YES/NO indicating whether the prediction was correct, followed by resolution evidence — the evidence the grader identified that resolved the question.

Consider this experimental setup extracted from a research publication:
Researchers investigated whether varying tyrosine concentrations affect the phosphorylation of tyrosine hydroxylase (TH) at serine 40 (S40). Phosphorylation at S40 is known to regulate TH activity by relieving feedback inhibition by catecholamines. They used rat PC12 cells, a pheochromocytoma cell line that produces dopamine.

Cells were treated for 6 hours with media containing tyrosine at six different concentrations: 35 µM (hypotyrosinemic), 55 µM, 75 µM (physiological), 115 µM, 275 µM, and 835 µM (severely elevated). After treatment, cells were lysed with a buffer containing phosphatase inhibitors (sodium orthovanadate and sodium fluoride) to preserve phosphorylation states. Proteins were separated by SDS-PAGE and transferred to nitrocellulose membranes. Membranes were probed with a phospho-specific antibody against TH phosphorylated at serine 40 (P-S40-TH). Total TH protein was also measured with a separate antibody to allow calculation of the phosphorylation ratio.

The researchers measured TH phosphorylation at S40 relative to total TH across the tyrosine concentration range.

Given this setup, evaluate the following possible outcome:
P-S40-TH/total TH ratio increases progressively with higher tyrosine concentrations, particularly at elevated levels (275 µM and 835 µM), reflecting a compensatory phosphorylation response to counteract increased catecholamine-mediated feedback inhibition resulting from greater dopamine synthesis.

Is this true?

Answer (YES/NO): NO